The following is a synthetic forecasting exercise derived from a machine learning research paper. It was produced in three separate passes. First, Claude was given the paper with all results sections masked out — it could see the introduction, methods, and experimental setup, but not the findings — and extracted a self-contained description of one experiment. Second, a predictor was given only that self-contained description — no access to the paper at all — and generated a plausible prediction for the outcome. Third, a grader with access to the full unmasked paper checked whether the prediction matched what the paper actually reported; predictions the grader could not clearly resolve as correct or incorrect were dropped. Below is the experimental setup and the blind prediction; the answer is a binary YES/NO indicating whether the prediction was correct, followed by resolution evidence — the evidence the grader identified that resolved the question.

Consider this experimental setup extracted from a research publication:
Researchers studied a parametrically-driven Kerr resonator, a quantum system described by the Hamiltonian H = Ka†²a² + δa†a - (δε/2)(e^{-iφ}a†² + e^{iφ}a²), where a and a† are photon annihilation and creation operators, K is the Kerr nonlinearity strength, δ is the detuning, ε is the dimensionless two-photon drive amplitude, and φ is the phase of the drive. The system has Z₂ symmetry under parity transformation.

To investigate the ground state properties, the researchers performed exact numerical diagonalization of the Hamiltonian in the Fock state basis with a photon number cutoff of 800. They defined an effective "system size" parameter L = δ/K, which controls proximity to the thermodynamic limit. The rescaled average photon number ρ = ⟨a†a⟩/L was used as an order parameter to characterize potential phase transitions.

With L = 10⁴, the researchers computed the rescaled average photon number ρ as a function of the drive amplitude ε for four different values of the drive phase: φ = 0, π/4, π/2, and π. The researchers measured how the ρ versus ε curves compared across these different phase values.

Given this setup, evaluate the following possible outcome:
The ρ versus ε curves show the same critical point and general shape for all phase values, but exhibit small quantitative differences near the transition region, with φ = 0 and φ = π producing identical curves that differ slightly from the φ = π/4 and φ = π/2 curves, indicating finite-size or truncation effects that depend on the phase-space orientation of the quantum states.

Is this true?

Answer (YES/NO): NO